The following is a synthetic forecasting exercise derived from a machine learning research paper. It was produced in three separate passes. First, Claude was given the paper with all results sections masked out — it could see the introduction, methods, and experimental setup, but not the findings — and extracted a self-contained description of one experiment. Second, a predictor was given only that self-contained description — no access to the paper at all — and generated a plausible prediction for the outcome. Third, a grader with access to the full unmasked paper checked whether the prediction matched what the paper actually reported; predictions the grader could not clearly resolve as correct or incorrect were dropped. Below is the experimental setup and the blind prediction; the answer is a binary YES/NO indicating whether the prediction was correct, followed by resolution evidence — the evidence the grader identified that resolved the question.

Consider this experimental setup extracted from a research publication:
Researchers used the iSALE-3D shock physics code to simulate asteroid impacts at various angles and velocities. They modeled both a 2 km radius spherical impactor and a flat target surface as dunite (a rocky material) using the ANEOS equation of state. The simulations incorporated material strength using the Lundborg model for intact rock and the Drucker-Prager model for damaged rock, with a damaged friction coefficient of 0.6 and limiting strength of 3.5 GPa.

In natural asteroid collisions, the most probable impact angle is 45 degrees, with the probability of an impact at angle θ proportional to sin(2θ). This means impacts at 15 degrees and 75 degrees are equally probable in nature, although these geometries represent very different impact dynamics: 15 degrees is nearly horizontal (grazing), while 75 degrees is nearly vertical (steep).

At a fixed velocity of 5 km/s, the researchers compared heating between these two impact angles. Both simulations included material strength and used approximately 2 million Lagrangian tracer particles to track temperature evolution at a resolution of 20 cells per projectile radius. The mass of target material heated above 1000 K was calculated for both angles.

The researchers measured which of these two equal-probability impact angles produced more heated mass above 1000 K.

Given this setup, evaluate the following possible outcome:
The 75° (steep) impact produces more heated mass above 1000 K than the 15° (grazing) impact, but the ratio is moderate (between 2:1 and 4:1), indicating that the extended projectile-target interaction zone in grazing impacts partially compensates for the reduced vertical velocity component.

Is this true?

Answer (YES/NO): NO